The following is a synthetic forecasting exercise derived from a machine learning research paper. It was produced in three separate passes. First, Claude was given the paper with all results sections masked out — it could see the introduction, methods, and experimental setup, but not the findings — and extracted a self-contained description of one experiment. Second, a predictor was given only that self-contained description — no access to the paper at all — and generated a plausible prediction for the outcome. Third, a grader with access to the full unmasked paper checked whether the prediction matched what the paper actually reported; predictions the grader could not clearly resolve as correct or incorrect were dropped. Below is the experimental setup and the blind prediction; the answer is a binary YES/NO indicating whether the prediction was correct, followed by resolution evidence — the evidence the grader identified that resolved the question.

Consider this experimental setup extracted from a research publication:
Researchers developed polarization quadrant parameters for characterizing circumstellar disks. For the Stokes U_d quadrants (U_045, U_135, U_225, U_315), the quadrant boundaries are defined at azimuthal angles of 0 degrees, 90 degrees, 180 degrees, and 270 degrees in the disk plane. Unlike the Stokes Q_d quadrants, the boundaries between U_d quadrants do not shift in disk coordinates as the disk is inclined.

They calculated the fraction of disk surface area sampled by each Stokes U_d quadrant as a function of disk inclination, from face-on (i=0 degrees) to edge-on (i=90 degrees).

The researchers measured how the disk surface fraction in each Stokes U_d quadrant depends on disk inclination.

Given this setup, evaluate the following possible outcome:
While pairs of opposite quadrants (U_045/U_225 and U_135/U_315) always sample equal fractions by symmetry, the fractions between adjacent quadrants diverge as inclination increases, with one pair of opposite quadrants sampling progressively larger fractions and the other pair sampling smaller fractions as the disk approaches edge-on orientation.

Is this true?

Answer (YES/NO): NO